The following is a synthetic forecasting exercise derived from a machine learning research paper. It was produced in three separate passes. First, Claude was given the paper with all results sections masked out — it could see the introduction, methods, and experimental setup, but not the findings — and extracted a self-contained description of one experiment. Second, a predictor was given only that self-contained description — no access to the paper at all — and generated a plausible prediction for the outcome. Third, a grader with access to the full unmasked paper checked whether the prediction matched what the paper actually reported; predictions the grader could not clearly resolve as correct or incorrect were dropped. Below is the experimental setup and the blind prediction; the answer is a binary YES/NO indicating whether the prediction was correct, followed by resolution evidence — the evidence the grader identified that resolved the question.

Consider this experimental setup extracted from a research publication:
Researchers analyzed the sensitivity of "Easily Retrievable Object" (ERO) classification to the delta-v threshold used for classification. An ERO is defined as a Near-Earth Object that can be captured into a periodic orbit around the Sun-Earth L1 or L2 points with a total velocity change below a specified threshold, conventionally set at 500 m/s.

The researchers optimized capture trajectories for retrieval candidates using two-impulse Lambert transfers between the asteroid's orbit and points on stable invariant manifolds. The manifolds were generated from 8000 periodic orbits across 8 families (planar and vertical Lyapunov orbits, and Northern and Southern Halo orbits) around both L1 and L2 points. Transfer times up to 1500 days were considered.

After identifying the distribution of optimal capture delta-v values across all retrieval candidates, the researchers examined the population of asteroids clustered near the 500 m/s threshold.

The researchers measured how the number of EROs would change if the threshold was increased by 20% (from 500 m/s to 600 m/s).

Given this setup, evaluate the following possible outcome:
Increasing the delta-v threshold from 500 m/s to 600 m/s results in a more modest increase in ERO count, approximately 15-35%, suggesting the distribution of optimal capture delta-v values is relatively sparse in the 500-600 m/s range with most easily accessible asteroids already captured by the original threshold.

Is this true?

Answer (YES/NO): NO